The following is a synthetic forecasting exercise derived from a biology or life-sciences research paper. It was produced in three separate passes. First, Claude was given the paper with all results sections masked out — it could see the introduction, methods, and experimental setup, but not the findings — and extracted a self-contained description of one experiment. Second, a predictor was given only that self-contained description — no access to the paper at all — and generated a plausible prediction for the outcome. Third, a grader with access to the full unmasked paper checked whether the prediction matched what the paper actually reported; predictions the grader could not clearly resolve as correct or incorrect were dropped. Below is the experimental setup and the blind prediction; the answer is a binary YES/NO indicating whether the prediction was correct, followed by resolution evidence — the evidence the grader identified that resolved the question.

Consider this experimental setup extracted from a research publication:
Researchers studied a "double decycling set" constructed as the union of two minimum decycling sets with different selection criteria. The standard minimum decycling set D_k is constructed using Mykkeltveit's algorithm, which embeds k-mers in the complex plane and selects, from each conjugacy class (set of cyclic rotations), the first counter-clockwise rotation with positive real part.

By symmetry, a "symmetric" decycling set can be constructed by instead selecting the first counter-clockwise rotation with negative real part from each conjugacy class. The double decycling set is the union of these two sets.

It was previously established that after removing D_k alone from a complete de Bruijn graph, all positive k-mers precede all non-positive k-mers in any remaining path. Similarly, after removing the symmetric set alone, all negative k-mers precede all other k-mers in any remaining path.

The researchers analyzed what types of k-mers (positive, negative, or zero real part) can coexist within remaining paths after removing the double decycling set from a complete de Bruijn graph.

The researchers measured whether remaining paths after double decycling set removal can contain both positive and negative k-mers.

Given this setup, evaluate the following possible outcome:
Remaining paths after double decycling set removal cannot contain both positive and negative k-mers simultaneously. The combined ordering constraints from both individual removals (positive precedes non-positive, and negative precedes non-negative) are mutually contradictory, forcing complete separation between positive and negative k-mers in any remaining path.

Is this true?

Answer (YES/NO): YES